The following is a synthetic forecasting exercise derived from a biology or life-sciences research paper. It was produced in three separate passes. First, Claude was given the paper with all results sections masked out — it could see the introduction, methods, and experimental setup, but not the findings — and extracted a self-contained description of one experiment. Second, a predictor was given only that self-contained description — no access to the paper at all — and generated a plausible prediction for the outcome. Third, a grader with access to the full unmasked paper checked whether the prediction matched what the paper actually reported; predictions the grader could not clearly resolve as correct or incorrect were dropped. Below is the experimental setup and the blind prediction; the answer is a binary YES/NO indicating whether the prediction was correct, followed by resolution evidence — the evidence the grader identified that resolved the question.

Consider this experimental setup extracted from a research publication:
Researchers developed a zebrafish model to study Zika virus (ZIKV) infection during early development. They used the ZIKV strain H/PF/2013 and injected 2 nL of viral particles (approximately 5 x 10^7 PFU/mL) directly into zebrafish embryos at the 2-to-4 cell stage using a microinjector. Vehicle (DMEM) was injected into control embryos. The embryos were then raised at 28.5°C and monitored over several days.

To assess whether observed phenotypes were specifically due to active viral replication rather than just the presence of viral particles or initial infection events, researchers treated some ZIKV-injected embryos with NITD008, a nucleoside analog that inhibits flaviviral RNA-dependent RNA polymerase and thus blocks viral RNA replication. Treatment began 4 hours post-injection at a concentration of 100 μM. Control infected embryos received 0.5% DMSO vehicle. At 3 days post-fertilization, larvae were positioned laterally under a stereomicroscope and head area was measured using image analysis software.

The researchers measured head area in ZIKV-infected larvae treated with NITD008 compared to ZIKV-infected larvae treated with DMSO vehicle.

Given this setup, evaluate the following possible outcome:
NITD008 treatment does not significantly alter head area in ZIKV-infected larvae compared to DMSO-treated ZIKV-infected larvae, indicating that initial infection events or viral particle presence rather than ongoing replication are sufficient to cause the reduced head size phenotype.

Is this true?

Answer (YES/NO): NO